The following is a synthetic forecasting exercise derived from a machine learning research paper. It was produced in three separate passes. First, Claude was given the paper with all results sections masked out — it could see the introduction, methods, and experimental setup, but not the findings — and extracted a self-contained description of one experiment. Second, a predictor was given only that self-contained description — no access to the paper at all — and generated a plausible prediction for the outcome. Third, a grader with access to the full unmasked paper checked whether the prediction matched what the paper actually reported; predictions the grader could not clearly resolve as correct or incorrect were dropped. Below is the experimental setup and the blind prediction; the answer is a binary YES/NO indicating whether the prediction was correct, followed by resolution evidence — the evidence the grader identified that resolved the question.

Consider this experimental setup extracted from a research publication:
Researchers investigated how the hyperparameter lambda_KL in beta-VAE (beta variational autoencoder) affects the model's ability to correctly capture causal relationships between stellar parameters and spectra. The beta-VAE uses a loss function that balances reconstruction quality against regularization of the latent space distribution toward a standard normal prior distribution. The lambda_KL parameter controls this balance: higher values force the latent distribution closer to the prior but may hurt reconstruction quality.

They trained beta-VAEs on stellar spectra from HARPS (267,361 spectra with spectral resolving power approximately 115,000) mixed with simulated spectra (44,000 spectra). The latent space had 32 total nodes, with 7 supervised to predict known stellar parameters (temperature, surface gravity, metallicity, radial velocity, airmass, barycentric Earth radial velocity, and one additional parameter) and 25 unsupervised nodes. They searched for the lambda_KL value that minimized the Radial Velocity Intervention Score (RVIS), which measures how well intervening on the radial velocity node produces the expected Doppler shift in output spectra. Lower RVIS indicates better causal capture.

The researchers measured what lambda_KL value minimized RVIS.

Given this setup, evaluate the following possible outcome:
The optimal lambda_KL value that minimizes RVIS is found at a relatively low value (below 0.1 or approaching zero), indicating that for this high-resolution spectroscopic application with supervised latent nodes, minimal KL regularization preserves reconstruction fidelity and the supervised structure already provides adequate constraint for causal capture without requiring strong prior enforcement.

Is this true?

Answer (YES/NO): YES